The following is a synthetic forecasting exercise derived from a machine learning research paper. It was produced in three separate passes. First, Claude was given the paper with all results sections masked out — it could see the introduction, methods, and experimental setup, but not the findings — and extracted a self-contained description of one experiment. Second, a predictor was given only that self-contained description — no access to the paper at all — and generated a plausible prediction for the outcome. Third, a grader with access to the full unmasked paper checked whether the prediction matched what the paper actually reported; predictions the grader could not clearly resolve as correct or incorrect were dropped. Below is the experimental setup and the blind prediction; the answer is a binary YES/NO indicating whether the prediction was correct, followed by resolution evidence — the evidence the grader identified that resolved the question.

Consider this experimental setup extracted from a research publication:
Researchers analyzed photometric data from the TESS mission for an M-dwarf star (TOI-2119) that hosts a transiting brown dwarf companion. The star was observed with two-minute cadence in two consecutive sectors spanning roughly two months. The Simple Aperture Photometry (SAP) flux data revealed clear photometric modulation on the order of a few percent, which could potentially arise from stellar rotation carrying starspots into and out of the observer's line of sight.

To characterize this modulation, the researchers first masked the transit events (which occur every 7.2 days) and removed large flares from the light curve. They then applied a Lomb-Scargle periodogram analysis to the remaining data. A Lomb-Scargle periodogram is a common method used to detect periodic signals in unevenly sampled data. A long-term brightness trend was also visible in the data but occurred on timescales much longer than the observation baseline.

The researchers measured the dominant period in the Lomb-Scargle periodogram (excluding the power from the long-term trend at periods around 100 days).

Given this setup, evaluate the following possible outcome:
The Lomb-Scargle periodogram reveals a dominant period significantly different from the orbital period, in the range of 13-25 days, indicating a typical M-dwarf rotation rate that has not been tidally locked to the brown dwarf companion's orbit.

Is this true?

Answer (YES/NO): YES